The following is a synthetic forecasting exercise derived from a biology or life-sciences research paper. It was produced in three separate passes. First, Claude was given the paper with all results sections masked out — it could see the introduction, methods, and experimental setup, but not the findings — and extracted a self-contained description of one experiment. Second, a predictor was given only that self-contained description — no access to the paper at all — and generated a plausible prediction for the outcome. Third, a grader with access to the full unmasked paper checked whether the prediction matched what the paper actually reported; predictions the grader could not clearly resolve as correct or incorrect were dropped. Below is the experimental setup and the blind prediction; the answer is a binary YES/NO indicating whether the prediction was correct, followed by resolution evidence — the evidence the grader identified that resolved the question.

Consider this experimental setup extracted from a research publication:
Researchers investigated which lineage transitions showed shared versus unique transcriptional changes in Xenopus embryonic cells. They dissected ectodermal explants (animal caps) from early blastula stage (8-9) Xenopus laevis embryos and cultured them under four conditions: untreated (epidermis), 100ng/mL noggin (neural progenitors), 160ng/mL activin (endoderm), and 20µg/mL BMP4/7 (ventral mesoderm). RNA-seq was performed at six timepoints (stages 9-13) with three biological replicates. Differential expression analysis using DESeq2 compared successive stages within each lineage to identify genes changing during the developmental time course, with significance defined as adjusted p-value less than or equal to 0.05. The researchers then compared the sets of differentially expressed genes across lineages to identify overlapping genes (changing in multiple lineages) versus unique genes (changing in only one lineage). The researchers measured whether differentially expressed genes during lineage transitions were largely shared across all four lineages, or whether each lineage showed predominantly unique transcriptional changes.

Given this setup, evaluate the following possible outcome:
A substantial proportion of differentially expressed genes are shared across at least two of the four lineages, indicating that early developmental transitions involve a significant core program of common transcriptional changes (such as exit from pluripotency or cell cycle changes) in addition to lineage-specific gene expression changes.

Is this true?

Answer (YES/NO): YES